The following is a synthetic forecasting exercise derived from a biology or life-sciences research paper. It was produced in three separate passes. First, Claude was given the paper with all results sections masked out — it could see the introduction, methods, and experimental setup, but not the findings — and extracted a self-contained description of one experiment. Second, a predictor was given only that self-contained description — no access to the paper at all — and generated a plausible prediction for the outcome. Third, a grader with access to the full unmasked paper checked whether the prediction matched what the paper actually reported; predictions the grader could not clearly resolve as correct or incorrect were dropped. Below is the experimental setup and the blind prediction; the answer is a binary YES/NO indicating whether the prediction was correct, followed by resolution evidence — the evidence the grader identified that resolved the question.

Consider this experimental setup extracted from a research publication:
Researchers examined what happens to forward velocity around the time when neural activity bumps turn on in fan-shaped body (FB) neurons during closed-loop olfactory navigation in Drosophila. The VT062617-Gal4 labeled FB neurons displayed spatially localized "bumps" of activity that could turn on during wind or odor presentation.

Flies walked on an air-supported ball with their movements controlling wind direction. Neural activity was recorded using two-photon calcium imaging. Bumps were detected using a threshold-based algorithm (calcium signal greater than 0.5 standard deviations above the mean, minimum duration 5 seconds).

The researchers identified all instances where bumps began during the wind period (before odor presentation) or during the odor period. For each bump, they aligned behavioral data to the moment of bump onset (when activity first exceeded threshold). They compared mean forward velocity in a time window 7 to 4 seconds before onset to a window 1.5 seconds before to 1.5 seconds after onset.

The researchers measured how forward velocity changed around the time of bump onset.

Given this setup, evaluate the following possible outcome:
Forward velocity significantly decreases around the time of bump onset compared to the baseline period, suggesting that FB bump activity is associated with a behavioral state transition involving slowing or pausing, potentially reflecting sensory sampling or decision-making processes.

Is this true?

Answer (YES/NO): NO